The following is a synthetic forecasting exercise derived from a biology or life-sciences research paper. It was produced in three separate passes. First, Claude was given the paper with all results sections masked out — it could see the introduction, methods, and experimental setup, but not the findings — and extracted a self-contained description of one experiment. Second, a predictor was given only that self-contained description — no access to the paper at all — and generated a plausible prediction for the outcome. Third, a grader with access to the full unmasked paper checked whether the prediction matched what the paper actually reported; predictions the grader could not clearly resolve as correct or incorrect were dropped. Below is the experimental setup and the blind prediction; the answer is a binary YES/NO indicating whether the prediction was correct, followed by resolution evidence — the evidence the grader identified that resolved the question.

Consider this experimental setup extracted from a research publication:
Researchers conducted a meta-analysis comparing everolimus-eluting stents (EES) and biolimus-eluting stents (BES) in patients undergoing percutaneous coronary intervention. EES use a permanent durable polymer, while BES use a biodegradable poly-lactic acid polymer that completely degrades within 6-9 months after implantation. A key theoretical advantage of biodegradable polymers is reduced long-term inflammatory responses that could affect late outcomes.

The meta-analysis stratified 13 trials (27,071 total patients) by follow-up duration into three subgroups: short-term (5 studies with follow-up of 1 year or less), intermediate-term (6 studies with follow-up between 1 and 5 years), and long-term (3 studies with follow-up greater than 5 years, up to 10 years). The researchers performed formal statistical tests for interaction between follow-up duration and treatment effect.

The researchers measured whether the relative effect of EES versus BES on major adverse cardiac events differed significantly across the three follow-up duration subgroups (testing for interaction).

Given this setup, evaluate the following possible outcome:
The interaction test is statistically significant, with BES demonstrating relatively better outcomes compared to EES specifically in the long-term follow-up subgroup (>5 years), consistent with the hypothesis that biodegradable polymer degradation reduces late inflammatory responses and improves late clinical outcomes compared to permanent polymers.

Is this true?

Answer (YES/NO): NO